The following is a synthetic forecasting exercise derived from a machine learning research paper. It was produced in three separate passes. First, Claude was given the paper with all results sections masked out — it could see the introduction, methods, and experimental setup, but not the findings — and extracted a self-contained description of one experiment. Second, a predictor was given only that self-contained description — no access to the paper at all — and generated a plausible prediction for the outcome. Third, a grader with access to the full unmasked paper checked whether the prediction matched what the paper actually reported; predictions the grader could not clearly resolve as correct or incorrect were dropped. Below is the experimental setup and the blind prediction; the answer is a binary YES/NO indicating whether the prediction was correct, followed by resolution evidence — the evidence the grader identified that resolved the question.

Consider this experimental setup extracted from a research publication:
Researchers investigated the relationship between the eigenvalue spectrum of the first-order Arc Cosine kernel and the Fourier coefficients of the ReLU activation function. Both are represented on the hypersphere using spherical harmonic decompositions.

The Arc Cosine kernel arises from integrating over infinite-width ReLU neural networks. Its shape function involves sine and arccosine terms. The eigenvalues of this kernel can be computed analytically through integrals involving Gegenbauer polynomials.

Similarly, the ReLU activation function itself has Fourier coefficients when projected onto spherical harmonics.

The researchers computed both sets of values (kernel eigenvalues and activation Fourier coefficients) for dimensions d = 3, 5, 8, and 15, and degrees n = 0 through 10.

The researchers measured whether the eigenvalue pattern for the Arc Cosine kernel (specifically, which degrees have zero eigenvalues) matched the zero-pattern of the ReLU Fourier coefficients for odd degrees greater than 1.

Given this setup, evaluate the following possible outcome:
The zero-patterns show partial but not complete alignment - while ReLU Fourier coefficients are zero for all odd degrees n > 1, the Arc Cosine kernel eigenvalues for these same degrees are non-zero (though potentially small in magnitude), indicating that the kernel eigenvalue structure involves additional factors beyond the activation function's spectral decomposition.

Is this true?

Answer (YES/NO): NO